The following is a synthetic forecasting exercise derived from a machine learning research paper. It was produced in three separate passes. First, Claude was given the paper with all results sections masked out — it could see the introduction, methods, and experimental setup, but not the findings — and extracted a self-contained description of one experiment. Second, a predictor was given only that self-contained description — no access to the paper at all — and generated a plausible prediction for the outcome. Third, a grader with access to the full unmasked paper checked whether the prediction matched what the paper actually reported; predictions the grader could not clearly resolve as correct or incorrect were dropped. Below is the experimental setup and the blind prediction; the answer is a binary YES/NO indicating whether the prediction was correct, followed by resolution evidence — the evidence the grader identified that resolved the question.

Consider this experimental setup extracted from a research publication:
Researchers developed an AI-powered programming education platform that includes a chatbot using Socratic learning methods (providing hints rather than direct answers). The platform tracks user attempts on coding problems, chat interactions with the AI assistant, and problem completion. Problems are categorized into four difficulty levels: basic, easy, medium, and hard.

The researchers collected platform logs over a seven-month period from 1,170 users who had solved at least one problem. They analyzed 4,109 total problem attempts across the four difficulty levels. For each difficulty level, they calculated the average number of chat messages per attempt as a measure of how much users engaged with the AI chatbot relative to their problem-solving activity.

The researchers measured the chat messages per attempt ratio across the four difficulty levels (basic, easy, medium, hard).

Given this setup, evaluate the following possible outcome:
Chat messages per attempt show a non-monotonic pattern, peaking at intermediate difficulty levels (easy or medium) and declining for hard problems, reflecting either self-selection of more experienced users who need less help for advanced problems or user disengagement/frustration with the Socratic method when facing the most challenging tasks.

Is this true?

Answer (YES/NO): YES